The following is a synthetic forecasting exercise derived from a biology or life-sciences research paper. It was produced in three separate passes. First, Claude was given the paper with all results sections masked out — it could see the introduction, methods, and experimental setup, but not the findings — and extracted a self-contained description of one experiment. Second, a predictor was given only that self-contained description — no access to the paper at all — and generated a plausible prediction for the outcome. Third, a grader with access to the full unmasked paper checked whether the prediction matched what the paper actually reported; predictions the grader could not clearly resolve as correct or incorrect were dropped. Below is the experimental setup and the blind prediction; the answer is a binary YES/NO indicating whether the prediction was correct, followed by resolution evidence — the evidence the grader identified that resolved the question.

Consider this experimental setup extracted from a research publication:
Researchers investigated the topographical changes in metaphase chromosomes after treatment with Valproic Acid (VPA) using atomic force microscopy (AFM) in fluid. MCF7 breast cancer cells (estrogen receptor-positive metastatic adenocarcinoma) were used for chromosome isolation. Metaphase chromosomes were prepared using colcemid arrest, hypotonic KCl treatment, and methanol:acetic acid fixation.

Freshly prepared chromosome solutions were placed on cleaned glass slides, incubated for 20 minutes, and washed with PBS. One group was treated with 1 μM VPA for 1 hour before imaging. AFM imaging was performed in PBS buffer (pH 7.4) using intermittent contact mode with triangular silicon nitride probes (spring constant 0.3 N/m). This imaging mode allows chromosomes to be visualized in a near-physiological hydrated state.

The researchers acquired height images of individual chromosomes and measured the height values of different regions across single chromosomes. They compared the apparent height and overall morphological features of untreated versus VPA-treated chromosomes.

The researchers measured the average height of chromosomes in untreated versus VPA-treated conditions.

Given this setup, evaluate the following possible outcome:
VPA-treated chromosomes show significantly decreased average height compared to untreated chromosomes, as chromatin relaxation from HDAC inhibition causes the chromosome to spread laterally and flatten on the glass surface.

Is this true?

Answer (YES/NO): YES